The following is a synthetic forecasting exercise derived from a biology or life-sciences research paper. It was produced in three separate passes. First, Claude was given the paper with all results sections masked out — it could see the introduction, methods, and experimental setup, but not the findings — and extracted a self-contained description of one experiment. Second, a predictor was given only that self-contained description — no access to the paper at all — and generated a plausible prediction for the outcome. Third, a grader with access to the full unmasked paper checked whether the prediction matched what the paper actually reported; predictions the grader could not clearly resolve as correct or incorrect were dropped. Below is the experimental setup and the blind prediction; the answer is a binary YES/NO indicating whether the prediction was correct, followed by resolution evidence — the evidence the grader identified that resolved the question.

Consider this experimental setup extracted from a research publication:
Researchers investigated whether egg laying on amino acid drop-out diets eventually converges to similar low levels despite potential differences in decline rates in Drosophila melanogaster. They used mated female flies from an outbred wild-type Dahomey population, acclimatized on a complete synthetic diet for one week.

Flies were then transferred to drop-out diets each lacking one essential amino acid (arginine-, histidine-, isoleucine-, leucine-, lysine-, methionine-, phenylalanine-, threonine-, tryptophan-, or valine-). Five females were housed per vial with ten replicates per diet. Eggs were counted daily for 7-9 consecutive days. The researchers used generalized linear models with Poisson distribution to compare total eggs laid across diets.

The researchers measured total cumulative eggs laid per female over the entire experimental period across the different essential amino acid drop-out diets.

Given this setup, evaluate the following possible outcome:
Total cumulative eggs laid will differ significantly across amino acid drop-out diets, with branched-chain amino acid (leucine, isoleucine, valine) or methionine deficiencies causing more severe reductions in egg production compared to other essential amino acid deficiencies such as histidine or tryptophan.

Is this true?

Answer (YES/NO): NO